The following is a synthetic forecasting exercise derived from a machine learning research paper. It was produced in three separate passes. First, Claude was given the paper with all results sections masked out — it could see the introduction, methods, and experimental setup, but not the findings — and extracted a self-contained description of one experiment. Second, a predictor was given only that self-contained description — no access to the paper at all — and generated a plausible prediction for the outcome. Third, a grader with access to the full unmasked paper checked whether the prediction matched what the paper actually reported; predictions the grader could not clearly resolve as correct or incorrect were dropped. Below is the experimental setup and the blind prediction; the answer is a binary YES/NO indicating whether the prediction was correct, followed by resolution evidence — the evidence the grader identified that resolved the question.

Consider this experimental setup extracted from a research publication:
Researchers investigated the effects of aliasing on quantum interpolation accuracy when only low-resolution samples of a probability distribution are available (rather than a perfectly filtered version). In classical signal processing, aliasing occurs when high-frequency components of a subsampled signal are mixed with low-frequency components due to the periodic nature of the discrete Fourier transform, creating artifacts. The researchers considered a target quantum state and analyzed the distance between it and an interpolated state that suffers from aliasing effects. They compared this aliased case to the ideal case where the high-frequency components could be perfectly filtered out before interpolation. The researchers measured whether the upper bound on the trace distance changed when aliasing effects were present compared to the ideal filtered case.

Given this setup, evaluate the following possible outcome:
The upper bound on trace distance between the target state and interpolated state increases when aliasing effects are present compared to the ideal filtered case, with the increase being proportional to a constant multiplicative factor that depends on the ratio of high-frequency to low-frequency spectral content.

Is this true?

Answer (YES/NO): NO